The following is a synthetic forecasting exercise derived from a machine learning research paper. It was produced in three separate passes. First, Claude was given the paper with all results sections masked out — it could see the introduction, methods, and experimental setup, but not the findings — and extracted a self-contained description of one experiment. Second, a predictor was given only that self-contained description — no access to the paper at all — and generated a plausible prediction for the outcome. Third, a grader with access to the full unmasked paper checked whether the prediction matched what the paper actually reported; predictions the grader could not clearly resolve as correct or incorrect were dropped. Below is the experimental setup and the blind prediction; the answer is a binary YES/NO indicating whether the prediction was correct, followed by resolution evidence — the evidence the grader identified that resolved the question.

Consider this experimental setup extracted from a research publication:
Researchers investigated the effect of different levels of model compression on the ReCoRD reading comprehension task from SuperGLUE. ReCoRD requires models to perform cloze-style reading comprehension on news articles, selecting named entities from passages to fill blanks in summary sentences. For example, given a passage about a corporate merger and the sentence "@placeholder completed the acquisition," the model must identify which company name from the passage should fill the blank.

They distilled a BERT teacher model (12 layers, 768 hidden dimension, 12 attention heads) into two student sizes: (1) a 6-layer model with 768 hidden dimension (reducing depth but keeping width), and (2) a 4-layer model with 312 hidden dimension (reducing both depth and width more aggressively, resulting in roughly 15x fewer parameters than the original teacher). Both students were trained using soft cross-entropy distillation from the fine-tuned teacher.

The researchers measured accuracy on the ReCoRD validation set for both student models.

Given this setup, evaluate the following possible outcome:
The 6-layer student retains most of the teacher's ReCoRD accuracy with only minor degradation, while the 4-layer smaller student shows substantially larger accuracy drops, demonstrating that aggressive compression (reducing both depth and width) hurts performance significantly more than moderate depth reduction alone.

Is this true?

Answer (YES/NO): YES